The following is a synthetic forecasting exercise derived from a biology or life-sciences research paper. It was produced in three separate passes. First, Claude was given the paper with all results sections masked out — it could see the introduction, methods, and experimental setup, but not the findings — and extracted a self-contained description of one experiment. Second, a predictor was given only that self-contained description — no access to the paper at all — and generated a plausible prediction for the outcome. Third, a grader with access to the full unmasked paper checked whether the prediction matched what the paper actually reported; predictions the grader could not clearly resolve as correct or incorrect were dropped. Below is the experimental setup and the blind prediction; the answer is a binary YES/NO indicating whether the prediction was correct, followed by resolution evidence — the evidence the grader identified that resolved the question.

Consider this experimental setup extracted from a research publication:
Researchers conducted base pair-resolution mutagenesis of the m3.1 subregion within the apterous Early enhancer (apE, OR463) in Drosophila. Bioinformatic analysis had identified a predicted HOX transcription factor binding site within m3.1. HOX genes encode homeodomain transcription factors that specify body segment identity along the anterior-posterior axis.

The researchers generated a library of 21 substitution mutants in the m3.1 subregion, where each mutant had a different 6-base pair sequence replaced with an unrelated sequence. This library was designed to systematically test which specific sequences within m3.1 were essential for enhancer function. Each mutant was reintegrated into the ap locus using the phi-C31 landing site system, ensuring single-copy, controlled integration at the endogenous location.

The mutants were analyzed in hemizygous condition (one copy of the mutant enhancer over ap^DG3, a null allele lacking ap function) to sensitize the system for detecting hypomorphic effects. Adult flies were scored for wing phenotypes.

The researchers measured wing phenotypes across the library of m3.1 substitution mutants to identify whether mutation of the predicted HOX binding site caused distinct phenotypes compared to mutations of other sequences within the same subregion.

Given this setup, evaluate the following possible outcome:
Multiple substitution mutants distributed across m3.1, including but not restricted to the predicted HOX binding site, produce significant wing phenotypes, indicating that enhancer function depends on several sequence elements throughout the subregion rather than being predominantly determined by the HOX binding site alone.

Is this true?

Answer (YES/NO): YES